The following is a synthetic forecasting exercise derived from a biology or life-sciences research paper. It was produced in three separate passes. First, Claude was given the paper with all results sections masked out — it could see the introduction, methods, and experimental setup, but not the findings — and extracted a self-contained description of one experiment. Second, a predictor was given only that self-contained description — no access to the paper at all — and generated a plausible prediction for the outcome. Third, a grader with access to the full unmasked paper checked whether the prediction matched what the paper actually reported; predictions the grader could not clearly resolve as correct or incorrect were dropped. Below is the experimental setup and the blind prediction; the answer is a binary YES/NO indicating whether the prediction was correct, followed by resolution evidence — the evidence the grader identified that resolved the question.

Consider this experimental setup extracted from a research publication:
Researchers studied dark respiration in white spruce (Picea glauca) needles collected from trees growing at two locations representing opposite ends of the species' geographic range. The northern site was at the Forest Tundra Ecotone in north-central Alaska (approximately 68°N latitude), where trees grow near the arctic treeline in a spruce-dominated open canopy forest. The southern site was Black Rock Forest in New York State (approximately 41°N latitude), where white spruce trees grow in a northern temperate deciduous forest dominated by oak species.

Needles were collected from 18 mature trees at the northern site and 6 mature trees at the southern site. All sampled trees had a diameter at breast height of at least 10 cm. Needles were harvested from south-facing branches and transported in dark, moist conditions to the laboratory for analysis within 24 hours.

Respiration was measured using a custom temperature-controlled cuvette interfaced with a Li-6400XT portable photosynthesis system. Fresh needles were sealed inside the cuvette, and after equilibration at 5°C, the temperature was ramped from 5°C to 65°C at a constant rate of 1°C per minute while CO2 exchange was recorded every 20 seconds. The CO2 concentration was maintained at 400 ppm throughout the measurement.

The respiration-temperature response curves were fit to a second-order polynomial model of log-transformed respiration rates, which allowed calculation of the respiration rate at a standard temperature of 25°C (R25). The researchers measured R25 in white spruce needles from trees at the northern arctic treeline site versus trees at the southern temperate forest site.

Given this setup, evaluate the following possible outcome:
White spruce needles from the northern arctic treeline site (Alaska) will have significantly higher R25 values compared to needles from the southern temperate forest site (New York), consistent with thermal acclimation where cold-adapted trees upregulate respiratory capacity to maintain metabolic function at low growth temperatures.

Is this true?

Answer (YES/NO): YES